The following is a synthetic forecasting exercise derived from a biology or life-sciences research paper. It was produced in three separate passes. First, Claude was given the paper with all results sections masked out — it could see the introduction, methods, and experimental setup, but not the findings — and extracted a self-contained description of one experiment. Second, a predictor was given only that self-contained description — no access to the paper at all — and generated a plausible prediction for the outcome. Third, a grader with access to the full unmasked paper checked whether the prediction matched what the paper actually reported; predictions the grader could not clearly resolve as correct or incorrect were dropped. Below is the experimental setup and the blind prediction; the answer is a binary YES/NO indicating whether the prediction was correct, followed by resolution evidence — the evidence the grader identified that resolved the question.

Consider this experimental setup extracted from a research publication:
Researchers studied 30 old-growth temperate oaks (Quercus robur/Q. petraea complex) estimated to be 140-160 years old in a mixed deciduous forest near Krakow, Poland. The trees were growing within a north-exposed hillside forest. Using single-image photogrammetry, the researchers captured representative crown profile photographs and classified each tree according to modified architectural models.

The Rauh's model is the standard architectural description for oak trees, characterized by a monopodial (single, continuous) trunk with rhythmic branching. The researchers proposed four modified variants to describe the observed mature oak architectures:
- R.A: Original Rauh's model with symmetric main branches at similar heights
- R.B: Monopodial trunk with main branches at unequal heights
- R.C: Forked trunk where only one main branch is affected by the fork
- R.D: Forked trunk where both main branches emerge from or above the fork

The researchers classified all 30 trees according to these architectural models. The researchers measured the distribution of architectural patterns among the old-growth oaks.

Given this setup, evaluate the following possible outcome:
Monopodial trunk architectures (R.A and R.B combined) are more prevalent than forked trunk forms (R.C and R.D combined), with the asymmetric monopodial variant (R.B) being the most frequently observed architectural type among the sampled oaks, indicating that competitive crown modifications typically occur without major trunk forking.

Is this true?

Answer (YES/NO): NO